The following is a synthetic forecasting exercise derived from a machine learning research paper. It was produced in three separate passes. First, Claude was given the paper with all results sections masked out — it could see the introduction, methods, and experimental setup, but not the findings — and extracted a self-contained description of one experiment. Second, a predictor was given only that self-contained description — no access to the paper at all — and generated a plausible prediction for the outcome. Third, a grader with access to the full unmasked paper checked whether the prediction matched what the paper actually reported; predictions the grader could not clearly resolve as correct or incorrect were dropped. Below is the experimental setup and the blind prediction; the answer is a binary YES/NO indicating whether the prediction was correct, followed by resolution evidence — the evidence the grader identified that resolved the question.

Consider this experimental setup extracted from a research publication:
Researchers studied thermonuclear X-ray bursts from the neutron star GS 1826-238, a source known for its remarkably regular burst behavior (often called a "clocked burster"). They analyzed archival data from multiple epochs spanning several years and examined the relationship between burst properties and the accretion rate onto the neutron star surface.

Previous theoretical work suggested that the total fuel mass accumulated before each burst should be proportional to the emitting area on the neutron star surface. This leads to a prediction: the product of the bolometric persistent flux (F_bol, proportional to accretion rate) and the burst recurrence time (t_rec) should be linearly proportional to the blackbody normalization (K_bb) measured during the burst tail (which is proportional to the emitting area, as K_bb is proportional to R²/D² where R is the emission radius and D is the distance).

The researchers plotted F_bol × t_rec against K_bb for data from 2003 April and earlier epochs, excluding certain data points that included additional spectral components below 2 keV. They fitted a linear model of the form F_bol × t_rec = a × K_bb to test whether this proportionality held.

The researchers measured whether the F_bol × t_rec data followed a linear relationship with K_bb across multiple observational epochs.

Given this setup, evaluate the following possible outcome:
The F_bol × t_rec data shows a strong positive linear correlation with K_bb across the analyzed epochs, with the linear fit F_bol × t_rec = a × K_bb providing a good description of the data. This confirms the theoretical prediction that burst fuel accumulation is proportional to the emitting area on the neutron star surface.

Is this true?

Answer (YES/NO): YES